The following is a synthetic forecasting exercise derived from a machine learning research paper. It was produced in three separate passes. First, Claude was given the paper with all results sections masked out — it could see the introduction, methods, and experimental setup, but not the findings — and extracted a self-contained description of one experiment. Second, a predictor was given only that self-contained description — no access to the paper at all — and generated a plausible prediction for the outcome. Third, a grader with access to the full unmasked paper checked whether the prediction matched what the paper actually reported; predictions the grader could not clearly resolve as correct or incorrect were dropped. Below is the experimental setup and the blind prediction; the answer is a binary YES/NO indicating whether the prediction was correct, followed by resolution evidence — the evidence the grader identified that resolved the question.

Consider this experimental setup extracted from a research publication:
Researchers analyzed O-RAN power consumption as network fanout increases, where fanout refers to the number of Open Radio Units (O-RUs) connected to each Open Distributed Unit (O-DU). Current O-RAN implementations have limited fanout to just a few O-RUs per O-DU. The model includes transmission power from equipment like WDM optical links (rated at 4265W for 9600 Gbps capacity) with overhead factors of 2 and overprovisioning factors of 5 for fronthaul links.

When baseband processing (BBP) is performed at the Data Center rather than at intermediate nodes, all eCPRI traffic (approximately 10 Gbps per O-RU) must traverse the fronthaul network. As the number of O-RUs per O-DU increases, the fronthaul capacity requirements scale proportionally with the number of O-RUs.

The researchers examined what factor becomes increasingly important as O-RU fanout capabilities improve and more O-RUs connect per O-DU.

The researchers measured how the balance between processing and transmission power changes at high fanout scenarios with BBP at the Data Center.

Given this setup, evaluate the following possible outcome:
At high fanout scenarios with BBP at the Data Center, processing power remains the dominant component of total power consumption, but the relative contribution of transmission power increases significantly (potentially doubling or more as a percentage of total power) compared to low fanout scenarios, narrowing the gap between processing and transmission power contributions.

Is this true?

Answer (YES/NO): NO